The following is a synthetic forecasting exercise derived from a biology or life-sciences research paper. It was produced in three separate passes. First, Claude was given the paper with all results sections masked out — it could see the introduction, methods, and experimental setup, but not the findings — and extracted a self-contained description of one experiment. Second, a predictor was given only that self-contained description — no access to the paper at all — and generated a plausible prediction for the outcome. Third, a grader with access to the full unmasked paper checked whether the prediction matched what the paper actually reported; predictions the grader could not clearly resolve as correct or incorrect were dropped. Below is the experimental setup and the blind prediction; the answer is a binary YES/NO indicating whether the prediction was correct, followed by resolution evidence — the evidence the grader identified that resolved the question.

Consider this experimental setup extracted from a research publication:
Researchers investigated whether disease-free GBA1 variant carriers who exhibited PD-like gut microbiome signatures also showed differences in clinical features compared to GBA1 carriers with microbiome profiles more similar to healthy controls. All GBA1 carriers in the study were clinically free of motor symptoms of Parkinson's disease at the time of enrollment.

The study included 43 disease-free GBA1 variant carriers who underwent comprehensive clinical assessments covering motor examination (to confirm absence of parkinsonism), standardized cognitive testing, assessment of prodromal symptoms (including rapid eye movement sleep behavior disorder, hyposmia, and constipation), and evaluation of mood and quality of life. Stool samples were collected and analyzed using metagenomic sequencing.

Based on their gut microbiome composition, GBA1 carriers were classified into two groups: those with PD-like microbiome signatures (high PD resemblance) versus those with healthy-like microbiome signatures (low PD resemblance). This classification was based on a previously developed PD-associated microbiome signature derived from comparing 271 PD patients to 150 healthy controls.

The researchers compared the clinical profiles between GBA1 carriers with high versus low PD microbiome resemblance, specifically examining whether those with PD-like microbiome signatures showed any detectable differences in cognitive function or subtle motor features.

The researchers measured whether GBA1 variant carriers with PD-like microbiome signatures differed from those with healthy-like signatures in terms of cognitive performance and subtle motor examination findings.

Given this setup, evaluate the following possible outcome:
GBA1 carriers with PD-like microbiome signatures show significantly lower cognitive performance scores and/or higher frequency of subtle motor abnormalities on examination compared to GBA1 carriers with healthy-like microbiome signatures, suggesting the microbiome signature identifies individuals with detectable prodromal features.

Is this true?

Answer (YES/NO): NO